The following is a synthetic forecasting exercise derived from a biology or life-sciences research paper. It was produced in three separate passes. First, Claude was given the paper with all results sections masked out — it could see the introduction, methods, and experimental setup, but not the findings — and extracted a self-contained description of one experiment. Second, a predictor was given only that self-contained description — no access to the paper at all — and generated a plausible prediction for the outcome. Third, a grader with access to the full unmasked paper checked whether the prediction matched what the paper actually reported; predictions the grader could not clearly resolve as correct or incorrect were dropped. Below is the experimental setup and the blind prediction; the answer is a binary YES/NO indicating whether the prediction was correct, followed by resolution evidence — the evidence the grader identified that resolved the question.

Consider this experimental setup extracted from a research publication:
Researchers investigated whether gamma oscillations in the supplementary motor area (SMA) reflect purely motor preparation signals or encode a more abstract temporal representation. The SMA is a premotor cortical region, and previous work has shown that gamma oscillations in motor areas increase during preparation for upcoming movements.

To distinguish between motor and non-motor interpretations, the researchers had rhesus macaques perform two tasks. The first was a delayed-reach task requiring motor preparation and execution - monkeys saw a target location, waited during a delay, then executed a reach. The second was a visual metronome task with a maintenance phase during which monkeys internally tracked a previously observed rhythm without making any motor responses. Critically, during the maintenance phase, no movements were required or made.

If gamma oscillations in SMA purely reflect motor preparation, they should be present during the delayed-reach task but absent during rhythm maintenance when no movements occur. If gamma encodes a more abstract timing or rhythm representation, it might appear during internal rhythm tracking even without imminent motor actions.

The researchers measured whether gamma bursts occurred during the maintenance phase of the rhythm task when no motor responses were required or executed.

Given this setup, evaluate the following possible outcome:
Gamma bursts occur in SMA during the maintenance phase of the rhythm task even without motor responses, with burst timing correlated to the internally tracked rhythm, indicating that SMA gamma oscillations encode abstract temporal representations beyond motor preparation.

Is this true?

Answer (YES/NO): YES